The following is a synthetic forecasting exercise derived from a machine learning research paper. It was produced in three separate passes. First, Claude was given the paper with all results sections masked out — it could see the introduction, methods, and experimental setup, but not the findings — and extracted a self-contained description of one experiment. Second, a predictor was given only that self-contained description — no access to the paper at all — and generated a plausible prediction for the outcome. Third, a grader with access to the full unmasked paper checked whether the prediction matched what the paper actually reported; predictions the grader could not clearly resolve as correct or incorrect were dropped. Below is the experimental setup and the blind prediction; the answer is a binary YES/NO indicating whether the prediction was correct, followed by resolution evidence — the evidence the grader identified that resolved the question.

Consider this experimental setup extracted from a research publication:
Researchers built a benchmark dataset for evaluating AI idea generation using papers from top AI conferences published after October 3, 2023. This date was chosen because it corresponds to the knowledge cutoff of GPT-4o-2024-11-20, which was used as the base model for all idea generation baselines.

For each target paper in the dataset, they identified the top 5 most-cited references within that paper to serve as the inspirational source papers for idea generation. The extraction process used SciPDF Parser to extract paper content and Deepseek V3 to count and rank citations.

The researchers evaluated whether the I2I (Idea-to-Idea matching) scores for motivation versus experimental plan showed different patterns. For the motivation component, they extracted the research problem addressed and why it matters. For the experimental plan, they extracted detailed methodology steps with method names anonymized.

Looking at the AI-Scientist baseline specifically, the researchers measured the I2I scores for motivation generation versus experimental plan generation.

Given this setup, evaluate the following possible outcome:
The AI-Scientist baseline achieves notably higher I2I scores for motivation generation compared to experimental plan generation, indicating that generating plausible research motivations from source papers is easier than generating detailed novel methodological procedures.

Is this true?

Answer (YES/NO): YES